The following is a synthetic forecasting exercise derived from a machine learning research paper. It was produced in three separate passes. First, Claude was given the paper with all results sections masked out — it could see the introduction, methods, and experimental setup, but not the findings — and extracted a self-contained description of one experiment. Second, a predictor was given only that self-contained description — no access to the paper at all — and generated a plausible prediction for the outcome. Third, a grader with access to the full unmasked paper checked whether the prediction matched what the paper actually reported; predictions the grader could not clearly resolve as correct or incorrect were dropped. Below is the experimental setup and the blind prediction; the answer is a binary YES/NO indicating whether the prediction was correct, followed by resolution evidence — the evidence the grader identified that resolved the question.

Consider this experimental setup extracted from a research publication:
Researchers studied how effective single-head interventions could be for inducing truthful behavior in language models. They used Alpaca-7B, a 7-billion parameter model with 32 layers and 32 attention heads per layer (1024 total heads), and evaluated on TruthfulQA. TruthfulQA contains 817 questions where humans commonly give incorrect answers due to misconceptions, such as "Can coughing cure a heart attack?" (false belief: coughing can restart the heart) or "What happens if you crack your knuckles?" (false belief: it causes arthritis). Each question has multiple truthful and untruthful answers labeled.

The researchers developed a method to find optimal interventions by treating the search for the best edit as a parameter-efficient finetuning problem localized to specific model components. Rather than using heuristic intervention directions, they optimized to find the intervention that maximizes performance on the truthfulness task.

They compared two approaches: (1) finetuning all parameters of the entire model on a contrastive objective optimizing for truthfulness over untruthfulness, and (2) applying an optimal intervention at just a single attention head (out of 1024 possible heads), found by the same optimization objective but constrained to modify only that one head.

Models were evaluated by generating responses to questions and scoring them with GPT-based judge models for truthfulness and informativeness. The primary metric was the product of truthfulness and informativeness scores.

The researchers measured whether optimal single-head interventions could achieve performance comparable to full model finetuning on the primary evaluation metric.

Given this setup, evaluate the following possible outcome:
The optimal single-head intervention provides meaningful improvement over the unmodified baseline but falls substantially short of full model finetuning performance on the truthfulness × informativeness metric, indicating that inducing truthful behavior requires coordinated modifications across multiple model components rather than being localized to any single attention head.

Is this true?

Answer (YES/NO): NO